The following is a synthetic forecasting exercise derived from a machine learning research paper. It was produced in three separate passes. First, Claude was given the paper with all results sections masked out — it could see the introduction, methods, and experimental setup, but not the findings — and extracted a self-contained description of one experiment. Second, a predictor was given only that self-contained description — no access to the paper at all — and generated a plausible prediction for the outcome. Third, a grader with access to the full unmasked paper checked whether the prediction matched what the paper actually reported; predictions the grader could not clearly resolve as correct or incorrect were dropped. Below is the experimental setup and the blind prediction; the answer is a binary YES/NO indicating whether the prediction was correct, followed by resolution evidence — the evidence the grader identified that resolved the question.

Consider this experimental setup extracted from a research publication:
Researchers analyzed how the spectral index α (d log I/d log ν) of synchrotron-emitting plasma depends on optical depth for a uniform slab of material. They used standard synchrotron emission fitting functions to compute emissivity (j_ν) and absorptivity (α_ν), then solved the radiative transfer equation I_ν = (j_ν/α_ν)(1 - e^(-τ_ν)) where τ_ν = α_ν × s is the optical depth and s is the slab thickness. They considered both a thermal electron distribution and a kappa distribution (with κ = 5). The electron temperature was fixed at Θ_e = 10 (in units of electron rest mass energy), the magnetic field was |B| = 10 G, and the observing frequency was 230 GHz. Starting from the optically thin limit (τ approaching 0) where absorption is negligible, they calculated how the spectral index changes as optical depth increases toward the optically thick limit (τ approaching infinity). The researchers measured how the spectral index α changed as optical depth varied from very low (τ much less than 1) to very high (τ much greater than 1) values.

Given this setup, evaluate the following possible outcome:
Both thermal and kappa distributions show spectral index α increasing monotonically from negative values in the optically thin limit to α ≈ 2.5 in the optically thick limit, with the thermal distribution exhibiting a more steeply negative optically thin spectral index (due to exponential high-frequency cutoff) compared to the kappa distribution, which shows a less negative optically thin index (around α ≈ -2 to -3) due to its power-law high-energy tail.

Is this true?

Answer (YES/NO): NO